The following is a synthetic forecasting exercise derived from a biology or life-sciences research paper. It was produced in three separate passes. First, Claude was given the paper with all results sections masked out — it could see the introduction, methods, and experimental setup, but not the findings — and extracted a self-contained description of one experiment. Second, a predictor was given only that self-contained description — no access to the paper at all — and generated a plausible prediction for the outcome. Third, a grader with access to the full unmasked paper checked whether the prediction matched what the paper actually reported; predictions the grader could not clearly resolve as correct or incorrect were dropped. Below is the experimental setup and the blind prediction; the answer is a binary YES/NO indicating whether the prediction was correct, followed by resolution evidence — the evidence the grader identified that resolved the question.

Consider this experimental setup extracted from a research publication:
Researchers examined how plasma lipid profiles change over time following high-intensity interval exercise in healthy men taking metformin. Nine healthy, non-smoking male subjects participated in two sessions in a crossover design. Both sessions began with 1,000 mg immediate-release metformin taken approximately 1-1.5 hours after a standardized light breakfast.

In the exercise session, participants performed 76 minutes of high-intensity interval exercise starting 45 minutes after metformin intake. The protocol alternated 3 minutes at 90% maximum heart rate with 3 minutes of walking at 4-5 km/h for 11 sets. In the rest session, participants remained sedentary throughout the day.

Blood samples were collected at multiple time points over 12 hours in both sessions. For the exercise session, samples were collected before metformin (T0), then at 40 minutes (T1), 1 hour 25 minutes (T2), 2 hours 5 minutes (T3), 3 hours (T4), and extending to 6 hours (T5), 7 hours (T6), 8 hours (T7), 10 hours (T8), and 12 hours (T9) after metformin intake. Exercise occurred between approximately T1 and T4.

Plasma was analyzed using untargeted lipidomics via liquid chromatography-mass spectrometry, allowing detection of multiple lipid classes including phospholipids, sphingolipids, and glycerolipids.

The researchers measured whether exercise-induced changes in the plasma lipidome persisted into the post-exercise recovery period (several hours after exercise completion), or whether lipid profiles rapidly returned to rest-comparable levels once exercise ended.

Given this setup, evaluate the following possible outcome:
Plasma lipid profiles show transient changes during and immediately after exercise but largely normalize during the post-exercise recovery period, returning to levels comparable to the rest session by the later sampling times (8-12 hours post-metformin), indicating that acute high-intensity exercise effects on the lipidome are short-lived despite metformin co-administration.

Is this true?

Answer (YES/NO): NO